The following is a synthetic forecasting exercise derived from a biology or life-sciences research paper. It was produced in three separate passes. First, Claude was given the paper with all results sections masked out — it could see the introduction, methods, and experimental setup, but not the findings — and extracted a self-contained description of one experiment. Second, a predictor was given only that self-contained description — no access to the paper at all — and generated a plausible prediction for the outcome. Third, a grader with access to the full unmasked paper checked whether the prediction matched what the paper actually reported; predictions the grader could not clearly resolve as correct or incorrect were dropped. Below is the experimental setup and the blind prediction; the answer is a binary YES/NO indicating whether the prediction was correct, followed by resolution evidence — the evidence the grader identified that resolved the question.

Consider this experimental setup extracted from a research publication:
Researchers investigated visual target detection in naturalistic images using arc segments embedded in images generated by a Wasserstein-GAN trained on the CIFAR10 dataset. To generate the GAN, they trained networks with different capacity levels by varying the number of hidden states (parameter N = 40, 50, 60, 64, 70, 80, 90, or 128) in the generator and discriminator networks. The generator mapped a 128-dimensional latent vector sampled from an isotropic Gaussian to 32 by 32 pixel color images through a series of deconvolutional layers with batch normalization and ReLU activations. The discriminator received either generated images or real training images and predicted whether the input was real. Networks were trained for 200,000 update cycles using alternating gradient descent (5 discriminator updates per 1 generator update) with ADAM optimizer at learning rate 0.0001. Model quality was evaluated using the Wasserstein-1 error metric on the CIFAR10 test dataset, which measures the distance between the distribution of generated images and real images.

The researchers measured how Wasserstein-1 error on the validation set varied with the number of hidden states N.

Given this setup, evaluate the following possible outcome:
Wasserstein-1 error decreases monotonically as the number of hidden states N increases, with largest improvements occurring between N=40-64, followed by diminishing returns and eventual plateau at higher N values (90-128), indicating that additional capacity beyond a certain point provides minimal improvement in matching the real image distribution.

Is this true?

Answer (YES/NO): NO